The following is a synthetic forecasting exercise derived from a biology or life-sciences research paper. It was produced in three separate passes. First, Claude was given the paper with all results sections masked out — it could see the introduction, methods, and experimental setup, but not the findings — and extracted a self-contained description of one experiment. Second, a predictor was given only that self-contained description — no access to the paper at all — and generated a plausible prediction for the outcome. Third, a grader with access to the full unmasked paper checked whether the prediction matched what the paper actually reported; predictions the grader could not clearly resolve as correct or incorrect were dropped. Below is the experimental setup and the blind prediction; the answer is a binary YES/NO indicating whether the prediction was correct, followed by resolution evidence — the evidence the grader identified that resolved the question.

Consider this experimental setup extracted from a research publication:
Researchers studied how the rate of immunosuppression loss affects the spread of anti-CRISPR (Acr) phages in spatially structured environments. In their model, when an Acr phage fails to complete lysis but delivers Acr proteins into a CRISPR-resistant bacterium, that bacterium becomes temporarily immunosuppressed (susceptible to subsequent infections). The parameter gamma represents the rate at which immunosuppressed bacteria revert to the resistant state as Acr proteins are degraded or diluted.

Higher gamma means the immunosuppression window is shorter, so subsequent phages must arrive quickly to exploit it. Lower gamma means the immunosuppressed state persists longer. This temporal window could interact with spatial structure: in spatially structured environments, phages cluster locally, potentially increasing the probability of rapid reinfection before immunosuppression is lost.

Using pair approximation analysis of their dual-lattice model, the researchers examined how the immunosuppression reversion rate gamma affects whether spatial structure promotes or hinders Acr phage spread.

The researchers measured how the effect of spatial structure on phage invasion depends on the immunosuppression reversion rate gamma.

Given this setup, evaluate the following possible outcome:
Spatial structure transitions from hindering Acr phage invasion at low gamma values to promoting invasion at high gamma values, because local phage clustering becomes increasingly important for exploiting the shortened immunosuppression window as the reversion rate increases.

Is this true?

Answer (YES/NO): NO